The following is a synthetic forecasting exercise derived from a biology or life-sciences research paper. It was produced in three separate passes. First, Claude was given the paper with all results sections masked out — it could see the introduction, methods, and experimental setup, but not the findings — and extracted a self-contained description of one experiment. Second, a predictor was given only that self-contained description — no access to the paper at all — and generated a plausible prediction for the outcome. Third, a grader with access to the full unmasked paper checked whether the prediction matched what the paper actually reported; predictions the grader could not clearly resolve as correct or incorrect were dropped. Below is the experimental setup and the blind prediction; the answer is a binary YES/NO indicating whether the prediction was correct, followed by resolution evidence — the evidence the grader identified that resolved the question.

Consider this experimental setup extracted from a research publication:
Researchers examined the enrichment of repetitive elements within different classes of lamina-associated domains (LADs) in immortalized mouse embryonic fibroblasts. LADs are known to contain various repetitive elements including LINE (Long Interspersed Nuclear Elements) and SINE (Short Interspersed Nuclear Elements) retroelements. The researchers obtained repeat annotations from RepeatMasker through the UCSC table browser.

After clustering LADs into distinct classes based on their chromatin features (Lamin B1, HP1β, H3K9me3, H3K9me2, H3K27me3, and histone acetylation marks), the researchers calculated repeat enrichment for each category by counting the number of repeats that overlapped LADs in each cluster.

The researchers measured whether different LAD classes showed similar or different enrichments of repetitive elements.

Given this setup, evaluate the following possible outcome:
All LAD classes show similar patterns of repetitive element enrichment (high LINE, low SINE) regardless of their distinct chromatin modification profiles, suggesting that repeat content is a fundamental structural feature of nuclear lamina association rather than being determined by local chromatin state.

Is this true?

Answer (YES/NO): NO